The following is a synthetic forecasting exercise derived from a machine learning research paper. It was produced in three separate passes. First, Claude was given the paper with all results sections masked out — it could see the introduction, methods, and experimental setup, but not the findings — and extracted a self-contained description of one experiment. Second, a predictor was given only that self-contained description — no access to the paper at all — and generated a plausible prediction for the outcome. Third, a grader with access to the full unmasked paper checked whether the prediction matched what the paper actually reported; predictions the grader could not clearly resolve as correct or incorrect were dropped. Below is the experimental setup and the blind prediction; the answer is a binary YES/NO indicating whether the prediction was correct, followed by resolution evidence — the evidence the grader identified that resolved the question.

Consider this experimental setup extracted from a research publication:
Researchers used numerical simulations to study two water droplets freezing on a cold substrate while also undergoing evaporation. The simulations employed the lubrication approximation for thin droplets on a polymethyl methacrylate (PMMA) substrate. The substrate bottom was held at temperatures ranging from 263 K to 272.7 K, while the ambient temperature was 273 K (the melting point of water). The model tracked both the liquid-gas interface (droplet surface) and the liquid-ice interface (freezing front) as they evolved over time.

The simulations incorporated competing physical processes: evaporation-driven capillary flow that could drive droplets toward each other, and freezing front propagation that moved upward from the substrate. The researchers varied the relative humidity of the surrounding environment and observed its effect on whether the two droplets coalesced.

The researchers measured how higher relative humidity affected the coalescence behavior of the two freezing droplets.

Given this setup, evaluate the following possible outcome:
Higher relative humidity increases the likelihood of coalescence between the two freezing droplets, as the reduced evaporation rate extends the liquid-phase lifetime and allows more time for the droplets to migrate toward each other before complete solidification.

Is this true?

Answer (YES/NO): NO